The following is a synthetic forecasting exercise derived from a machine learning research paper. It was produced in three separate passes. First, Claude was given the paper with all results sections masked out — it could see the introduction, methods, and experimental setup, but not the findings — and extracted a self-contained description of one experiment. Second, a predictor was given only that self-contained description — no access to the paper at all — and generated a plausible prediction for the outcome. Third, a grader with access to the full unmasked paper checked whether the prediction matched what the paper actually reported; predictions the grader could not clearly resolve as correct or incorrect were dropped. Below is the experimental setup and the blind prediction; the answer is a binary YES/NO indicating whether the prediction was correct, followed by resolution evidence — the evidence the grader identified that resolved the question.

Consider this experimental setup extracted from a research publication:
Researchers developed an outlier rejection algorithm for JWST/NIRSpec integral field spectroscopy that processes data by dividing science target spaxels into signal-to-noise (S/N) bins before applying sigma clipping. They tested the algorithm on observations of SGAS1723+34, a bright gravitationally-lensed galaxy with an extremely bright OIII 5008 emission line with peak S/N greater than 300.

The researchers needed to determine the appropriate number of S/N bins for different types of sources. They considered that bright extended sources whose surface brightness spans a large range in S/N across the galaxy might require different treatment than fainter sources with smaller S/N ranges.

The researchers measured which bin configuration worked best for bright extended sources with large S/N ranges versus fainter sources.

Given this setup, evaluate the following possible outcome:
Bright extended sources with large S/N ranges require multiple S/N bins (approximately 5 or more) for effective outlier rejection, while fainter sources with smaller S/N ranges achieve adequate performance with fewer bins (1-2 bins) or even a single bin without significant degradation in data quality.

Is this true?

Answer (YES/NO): NO